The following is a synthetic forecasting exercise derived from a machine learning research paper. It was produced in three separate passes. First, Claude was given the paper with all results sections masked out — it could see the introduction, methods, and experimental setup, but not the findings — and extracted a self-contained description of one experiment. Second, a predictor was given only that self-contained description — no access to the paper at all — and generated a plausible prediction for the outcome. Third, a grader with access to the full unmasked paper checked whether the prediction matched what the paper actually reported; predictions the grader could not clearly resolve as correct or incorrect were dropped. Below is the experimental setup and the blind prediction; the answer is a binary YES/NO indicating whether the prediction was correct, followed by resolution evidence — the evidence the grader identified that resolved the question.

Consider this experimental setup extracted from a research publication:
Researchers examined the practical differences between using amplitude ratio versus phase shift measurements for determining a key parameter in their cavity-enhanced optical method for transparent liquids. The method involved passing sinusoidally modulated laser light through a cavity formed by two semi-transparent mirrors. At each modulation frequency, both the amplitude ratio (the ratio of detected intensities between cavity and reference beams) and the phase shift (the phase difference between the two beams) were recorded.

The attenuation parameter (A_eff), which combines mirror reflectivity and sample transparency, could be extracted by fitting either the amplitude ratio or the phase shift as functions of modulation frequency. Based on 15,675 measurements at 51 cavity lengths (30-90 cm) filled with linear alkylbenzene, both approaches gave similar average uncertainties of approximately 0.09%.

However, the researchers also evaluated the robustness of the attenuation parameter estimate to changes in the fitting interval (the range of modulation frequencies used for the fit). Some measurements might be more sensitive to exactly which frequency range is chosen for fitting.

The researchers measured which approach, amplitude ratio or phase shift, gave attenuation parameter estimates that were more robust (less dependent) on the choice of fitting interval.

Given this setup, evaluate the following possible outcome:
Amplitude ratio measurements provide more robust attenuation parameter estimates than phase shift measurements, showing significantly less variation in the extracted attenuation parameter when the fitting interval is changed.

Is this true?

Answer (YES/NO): YES